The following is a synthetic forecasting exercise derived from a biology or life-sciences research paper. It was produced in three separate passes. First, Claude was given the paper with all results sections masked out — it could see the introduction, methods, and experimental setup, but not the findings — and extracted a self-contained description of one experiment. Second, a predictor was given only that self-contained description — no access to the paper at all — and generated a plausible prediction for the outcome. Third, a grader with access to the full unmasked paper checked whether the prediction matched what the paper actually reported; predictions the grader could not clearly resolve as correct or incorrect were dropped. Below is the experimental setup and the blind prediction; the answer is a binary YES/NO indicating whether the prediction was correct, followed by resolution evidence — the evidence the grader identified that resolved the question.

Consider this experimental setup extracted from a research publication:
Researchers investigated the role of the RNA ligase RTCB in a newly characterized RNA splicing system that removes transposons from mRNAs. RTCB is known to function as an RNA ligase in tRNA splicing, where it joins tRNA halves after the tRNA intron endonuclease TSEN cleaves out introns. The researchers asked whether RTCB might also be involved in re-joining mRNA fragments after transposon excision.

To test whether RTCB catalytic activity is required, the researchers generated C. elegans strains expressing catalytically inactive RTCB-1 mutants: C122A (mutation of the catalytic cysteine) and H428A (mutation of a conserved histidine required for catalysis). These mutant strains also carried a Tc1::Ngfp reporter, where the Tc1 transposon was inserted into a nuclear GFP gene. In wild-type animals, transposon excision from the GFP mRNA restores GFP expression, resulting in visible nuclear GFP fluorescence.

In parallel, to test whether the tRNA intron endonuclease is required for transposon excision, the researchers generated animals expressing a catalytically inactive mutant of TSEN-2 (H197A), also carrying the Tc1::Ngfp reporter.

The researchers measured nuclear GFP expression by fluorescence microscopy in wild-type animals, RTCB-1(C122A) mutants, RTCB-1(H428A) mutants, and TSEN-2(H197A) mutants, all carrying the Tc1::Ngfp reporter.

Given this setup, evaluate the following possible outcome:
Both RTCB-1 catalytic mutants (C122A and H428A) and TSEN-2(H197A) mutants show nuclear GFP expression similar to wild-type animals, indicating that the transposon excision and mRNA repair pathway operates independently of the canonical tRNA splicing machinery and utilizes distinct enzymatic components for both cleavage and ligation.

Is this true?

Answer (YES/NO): NO